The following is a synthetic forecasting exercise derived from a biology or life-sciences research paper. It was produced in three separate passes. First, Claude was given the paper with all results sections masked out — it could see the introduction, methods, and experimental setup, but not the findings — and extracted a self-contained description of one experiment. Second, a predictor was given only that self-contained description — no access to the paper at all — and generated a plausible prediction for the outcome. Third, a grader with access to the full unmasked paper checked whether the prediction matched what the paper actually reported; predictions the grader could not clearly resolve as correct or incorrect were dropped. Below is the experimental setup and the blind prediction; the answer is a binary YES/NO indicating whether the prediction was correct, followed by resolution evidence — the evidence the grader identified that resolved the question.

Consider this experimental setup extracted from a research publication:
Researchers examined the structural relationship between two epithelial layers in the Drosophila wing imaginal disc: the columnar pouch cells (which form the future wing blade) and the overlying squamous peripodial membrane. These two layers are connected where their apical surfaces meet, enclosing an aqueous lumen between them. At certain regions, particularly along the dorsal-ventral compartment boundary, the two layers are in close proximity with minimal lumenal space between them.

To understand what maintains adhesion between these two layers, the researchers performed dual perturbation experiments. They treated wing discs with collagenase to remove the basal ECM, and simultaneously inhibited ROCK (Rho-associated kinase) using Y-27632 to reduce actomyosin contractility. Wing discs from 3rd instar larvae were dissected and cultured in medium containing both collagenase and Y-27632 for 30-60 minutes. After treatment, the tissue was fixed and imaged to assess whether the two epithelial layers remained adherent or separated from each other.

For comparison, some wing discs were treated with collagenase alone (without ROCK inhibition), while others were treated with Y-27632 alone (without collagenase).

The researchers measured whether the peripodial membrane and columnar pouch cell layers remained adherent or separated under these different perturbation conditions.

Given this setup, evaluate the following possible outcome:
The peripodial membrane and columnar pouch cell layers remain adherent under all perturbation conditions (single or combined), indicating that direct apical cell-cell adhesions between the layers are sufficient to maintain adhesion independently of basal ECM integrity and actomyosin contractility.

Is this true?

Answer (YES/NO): NO